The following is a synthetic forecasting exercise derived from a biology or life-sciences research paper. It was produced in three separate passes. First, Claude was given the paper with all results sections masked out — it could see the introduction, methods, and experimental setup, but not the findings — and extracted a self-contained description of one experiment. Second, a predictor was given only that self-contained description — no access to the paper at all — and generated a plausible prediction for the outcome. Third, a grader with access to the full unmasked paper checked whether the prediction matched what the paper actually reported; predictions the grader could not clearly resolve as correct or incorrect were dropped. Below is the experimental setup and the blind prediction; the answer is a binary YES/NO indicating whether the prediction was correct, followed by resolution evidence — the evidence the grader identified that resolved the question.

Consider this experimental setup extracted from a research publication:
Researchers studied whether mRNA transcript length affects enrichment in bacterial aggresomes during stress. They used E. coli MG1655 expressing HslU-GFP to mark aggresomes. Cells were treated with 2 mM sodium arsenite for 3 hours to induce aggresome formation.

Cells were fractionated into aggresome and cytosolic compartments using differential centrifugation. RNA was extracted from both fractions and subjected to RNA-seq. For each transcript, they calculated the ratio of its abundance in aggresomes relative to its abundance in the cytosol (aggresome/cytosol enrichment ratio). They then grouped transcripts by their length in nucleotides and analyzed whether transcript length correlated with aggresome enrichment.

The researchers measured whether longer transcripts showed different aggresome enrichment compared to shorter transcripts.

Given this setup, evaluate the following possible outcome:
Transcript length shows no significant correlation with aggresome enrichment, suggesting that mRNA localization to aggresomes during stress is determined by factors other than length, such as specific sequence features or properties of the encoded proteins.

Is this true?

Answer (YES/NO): NO